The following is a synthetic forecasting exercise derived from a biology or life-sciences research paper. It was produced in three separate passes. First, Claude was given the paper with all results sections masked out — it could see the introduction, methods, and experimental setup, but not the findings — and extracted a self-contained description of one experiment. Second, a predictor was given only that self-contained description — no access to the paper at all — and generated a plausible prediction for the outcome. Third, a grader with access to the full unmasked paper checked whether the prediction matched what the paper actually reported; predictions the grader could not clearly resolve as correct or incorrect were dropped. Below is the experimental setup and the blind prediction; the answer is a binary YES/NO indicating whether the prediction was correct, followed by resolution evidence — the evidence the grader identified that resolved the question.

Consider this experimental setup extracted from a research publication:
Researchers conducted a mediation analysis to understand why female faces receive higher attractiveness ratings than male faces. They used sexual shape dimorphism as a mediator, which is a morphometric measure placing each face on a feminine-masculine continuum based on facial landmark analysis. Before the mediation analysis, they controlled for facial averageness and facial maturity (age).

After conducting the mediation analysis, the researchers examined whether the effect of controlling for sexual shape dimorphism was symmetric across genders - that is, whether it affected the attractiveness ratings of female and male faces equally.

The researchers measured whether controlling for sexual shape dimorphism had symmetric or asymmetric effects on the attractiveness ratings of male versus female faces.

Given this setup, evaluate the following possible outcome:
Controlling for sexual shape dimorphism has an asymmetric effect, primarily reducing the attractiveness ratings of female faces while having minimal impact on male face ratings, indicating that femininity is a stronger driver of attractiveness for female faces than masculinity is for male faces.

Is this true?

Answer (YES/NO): YES